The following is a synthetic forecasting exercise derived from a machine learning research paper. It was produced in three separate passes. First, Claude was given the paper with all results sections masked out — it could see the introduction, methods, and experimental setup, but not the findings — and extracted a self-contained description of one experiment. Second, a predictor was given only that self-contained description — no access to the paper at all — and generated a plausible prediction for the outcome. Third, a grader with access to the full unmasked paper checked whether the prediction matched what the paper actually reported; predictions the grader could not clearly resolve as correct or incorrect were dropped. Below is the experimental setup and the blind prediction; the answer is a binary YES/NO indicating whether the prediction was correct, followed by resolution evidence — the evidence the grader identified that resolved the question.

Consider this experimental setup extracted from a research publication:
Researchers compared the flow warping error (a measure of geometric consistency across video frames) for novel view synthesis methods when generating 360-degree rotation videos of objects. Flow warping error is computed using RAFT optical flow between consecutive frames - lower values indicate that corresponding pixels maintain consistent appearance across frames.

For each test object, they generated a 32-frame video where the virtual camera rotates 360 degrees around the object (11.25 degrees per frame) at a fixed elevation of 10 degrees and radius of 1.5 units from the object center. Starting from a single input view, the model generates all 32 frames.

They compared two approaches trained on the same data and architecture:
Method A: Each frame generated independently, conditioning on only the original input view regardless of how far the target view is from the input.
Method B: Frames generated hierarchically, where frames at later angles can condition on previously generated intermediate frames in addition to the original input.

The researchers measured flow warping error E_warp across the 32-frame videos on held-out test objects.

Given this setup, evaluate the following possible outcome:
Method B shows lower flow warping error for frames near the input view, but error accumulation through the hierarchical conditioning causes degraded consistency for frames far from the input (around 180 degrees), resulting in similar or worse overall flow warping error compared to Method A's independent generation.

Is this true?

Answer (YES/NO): NO